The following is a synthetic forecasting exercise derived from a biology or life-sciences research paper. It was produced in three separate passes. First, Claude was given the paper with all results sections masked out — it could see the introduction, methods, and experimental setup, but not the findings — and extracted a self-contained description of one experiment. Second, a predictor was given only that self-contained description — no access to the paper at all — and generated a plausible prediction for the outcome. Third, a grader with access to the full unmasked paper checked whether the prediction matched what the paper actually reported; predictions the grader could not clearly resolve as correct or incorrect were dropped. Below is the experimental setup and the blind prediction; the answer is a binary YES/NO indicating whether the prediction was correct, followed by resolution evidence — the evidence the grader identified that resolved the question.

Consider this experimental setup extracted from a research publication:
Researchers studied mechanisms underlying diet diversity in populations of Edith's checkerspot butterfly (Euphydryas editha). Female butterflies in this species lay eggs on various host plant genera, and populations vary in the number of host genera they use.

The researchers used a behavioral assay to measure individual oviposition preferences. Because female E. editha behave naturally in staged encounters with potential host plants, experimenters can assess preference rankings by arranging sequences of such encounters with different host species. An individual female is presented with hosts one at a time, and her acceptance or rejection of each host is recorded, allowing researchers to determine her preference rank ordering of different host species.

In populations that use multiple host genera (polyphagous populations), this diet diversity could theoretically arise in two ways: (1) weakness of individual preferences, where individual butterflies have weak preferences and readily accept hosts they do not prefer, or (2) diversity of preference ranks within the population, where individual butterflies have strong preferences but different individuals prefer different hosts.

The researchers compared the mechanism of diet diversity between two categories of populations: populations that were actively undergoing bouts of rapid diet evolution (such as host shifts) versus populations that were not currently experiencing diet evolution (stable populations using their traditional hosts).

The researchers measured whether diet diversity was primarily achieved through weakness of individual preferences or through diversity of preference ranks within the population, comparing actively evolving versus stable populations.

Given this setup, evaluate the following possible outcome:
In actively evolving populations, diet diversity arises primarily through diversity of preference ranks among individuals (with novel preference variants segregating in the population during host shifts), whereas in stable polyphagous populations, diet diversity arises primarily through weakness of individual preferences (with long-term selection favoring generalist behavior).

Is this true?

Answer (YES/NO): YES